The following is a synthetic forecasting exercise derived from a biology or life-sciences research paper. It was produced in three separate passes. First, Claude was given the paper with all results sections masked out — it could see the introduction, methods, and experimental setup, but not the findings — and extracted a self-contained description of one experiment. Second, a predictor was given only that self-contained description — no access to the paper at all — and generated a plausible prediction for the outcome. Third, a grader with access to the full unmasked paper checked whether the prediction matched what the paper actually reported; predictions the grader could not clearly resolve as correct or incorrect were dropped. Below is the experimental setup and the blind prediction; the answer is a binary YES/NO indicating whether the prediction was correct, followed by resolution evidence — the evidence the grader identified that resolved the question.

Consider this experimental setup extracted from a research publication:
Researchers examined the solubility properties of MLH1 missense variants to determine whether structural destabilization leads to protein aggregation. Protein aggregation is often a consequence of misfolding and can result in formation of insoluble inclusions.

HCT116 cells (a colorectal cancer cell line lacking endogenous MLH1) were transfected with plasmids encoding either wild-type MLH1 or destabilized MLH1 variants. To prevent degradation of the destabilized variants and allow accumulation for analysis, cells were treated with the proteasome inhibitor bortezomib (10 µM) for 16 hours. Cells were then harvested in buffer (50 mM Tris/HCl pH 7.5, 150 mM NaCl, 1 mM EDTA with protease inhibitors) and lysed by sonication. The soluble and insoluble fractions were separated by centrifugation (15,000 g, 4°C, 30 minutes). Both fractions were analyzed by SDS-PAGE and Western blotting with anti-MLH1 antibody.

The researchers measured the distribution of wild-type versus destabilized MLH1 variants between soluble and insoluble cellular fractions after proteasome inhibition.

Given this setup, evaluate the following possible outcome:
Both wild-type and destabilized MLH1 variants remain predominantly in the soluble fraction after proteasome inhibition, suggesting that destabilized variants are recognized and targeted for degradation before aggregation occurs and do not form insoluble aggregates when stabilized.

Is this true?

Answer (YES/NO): NO